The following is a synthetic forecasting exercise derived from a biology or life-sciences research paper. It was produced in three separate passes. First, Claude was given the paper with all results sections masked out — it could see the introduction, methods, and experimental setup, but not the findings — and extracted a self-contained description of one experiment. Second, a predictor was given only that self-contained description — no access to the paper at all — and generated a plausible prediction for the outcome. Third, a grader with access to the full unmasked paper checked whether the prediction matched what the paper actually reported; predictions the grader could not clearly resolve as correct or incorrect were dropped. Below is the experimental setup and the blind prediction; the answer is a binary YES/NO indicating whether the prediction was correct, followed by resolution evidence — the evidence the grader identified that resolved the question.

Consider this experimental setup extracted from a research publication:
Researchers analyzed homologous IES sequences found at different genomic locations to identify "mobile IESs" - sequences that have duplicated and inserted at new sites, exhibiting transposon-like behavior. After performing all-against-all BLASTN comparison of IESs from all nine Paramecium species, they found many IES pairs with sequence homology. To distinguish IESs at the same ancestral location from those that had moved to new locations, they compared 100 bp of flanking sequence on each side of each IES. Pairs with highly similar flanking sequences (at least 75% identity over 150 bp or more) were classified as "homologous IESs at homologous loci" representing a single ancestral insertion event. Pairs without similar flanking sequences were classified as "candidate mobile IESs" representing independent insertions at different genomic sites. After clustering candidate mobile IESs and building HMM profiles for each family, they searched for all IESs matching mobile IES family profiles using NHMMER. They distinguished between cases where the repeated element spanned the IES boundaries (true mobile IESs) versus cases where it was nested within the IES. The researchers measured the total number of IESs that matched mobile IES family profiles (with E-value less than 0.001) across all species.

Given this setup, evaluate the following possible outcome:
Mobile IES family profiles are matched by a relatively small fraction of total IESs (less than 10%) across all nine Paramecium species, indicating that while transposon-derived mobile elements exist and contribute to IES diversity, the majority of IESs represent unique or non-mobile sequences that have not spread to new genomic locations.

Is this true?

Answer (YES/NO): YES